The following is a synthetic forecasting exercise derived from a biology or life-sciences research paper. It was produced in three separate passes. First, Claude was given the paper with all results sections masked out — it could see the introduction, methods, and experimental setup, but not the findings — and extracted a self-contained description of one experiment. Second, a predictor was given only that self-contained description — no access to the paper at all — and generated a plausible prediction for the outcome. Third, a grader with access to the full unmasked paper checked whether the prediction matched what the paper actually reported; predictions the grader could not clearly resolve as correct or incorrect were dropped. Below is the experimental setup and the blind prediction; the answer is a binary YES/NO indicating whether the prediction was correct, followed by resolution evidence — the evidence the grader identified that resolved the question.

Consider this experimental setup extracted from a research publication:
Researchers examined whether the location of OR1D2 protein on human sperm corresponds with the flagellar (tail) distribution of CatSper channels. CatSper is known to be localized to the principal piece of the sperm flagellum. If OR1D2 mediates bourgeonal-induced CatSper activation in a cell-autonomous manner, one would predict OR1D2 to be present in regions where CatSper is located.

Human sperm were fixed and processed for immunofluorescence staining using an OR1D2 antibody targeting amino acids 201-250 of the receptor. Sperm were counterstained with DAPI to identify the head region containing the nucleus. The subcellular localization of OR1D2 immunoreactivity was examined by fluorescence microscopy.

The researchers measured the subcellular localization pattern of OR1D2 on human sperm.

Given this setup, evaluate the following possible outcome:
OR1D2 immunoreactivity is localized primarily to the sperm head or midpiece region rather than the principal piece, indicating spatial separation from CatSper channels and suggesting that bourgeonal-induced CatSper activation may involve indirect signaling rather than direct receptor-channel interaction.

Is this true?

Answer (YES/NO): NO